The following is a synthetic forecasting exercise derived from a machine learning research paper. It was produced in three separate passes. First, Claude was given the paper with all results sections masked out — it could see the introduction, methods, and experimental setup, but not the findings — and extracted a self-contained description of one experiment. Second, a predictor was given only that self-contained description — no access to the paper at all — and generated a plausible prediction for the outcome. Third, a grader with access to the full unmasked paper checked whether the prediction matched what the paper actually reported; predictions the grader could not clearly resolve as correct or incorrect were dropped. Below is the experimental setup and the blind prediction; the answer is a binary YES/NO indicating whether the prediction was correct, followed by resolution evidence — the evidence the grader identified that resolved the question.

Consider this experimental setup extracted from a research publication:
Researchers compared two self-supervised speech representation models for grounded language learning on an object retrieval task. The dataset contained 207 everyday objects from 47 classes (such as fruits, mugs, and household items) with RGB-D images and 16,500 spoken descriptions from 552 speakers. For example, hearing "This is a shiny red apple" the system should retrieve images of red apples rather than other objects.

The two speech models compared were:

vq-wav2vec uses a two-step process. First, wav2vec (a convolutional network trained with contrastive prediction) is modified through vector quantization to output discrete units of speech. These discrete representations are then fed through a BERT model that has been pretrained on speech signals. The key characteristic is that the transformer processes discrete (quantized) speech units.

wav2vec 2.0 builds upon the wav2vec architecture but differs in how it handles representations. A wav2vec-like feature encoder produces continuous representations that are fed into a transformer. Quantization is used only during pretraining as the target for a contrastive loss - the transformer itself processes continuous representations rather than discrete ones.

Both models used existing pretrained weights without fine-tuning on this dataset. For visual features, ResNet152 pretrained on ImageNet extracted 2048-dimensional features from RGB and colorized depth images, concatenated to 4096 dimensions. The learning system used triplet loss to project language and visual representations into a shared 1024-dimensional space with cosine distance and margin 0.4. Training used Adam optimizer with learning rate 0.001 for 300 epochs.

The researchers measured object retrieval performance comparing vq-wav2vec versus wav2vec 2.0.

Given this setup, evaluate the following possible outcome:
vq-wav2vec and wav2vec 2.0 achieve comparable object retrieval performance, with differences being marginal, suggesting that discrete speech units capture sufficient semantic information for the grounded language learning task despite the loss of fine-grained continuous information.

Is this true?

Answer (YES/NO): NO